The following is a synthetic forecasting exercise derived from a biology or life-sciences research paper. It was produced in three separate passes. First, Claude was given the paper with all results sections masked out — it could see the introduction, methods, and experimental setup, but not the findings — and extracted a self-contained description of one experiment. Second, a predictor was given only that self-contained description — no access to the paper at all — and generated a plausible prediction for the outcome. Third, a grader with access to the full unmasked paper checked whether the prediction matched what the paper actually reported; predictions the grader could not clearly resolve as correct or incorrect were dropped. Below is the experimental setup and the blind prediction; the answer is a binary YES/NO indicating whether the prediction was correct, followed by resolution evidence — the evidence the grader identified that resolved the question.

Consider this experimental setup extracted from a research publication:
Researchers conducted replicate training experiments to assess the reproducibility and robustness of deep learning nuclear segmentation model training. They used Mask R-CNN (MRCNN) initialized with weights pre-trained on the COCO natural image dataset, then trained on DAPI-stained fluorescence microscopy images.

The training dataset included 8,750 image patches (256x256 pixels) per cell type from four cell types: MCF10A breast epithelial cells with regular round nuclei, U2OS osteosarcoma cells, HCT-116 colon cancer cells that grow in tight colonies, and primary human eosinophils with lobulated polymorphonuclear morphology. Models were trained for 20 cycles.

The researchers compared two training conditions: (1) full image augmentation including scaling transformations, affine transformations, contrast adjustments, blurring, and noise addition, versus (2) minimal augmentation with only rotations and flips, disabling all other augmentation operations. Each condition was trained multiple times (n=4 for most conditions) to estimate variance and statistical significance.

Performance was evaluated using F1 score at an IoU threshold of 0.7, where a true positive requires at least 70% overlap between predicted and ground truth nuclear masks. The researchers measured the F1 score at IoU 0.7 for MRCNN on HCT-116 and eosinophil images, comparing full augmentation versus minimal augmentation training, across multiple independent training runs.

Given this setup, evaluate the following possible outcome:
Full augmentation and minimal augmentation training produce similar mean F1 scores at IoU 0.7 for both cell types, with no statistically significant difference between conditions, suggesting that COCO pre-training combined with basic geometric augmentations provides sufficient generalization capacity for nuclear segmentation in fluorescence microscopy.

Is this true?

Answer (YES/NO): NO